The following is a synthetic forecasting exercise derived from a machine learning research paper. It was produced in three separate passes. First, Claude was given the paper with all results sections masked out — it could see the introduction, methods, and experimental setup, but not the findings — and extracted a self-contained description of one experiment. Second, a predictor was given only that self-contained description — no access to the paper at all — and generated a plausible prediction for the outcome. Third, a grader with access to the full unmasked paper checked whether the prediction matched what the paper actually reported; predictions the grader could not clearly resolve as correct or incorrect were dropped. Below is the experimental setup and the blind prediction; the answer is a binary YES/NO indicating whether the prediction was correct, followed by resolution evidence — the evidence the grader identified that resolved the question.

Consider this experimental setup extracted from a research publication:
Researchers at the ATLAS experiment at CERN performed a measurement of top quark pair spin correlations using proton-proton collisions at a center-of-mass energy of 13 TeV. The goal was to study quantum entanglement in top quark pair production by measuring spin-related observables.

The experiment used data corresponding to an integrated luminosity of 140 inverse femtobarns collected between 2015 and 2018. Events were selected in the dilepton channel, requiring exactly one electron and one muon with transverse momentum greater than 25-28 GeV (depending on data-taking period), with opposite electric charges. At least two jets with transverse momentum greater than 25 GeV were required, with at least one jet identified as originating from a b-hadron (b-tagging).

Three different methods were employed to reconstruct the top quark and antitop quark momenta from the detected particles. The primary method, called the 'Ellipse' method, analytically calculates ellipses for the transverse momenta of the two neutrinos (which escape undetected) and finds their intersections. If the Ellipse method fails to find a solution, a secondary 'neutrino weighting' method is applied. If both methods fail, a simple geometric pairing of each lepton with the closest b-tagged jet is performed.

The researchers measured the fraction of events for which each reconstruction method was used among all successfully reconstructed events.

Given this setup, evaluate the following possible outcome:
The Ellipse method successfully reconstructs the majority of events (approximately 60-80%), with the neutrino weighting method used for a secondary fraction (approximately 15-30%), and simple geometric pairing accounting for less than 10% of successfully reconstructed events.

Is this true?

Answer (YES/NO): NO